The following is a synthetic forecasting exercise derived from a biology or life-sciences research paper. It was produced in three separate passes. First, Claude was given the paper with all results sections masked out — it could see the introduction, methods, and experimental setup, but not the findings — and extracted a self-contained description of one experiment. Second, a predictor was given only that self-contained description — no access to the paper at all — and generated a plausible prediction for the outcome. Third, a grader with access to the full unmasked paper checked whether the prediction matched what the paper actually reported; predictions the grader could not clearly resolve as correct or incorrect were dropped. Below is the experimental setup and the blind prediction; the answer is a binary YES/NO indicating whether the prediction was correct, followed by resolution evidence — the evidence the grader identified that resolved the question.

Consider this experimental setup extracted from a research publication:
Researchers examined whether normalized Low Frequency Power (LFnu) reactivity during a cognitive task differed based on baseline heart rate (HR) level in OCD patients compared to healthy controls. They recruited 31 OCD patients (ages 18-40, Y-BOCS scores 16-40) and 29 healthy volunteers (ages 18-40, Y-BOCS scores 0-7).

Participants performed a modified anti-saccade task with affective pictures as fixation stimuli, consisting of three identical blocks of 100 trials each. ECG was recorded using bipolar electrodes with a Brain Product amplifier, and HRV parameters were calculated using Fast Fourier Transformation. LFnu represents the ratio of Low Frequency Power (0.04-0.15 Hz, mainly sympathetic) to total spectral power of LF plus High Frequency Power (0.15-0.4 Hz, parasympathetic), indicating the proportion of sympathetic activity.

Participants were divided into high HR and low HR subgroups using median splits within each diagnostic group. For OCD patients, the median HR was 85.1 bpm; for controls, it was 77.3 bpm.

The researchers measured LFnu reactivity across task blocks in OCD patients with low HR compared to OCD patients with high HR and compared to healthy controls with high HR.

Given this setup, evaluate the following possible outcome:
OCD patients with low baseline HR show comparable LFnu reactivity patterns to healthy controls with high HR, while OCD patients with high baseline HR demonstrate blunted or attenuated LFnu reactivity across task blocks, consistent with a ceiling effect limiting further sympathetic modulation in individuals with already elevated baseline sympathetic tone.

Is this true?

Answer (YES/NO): NO